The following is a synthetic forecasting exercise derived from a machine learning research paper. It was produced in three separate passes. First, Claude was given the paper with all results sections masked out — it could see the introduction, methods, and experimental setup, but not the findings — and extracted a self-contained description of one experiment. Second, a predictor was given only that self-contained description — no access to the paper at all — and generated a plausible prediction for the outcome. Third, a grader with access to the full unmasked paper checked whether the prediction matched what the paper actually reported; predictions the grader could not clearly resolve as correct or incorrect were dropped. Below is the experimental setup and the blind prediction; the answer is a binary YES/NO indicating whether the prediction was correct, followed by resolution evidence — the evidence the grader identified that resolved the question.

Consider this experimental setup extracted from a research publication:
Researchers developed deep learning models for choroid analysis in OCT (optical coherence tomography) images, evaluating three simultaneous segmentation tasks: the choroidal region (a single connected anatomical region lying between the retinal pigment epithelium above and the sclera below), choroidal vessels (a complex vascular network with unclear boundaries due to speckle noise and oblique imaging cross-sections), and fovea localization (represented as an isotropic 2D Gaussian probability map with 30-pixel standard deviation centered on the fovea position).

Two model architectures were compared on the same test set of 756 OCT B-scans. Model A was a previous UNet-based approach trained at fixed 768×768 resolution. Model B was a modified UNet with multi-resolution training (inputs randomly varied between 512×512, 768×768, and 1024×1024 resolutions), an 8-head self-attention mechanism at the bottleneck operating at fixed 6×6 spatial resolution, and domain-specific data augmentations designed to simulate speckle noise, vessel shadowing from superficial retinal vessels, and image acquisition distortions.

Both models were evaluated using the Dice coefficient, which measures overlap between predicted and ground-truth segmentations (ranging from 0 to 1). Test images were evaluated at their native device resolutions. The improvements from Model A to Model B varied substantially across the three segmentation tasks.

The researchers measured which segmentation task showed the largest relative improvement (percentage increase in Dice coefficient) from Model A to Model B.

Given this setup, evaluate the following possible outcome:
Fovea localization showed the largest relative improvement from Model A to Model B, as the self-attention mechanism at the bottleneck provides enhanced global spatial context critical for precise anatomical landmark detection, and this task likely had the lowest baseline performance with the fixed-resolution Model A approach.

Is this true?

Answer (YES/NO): YES